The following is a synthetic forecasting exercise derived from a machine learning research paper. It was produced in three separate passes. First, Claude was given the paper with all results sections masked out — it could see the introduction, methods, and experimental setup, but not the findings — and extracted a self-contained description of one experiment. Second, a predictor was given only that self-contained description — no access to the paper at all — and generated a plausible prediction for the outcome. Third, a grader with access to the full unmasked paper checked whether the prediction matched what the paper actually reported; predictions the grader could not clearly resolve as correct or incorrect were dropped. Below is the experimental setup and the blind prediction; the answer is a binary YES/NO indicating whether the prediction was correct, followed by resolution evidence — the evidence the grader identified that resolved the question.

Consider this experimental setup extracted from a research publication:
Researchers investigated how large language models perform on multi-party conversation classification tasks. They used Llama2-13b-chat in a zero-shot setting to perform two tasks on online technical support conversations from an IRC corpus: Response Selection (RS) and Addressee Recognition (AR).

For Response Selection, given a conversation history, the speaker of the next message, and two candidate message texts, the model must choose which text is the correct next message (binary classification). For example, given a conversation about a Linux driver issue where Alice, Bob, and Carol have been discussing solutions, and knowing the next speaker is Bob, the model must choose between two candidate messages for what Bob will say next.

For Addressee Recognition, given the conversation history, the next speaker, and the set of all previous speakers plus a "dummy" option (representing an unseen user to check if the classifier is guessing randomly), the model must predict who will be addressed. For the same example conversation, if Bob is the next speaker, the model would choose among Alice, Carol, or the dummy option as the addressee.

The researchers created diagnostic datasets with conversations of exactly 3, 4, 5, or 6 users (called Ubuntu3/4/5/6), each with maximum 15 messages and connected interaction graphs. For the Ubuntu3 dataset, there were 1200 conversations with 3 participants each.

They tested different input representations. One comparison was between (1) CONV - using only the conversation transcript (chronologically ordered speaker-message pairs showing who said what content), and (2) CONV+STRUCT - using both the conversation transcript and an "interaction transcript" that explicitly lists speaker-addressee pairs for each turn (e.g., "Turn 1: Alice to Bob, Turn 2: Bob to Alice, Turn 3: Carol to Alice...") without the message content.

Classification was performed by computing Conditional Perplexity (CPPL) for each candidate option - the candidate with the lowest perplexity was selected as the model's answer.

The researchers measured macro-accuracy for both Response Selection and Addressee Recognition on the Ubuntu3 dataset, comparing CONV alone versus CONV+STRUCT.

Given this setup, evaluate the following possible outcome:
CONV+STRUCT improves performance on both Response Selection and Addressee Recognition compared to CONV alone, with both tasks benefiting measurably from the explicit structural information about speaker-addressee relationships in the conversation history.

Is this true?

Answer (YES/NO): NO